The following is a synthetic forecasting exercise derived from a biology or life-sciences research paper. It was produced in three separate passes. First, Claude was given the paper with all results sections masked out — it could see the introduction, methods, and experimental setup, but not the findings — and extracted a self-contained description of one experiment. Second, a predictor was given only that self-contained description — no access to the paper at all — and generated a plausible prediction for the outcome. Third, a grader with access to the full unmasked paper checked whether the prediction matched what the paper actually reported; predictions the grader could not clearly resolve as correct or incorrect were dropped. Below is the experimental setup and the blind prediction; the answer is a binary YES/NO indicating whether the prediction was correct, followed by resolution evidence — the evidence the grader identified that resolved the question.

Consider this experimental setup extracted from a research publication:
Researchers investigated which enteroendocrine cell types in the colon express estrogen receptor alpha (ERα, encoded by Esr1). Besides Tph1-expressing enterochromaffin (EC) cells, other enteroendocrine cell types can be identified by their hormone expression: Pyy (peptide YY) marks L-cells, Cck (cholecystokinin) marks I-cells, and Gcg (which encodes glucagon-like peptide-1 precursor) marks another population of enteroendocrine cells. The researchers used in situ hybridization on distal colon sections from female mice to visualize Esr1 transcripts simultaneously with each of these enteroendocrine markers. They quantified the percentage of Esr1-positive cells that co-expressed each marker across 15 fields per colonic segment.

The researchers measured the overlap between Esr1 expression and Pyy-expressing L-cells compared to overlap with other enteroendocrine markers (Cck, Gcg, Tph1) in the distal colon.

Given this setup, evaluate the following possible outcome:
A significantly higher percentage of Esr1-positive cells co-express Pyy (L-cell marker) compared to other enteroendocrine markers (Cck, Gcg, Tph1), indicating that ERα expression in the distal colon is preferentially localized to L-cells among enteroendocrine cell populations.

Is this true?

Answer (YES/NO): NO